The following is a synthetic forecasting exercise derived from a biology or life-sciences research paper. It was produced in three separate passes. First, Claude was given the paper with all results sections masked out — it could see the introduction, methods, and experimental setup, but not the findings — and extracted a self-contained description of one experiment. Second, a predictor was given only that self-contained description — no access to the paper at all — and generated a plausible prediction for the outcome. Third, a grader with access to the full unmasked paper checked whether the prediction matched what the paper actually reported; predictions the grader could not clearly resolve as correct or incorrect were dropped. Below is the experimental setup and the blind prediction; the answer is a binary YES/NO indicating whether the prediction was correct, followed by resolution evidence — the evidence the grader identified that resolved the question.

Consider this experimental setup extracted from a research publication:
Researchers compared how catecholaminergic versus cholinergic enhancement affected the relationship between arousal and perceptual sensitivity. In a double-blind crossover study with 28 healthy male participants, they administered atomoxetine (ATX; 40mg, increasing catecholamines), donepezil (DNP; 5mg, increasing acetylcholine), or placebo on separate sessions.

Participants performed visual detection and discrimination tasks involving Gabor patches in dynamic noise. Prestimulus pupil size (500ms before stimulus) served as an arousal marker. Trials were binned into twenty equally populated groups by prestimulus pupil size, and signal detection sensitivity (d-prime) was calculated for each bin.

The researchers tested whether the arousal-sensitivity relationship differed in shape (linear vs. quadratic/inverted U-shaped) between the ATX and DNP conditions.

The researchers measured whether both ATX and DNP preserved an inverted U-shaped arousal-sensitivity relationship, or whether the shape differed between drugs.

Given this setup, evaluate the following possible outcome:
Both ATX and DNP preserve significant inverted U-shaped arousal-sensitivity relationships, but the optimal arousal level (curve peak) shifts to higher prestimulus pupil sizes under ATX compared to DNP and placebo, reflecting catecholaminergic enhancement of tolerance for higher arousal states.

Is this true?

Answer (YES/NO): YES